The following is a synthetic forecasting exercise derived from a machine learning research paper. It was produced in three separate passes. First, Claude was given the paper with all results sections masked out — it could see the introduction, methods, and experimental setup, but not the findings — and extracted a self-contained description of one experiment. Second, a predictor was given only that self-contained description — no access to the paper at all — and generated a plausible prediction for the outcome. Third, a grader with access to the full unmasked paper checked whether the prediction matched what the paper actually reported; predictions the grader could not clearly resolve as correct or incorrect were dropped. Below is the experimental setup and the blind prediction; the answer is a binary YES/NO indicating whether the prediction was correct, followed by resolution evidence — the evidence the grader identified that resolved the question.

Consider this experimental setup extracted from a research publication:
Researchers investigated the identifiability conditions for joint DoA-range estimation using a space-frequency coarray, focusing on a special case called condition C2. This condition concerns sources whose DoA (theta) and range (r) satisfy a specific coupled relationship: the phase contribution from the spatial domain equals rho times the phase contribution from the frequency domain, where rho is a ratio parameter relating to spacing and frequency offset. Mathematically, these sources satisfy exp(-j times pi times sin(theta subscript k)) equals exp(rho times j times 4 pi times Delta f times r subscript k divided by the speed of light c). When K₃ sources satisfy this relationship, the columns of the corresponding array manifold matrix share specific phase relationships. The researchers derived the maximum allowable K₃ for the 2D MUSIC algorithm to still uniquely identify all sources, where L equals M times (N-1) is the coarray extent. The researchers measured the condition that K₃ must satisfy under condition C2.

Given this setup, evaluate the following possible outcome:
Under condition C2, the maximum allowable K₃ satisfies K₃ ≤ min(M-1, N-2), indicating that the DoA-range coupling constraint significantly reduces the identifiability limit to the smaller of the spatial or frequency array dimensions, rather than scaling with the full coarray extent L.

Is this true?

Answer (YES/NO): NO